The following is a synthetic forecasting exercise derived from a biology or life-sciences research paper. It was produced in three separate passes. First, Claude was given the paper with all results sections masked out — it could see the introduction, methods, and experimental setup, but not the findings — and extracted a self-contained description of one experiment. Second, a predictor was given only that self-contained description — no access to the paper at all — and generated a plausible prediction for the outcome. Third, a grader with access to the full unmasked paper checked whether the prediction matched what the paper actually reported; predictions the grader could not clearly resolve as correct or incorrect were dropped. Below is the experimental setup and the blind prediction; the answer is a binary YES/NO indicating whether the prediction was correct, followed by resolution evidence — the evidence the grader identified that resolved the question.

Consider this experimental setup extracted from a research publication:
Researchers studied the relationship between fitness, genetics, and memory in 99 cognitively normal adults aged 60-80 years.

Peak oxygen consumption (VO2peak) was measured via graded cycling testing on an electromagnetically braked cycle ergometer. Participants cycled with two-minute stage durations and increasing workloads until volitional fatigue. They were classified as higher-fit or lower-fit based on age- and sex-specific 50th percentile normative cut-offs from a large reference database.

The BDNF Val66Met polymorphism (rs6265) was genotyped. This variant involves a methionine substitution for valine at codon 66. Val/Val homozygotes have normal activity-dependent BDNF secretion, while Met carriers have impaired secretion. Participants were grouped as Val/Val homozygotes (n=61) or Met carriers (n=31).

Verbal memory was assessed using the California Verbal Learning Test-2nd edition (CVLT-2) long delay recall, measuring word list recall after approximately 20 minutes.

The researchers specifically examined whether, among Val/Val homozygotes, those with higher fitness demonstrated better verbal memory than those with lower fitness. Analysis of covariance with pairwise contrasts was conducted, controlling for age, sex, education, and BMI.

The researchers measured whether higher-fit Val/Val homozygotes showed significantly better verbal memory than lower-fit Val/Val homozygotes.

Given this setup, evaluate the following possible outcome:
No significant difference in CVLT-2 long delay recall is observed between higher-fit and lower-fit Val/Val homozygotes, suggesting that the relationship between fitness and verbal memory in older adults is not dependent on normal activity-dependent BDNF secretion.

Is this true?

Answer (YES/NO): YES